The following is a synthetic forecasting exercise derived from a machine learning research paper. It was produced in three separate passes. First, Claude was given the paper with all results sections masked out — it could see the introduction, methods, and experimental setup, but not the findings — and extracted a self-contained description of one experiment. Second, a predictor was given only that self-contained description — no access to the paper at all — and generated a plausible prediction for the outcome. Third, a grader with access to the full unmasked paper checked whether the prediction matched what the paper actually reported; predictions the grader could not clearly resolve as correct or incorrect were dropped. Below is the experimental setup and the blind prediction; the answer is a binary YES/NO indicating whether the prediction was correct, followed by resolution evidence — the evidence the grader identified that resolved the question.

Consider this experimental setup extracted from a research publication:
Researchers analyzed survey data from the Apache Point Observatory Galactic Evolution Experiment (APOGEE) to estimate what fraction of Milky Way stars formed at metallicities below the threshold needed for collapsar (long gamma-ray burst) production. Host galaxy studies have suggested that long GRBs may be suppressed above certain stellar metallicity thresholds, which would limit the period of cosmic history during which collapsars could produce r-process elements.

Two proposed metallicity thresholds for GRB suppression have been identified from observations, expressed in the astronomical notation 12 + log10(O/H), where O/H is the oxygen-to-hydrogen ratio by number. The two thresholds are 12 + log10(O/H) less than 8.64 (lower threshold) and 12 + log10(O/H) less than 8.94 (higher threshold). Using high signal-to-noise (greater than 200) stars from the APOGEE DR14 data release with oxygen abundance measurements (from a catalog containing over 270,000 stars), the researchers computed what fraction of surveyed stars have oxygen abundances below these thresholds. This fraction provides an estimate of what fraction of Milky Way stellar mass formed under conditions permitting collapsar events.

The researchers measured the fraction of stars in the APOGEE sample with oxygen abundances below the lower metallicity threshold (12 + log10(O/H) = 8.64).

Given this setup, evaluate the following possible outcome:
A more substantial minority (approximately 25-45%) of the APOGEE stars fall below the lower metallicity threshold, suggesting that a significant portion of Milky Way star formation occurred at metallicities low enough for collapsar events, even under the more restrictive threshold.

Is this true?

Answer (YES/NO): NO